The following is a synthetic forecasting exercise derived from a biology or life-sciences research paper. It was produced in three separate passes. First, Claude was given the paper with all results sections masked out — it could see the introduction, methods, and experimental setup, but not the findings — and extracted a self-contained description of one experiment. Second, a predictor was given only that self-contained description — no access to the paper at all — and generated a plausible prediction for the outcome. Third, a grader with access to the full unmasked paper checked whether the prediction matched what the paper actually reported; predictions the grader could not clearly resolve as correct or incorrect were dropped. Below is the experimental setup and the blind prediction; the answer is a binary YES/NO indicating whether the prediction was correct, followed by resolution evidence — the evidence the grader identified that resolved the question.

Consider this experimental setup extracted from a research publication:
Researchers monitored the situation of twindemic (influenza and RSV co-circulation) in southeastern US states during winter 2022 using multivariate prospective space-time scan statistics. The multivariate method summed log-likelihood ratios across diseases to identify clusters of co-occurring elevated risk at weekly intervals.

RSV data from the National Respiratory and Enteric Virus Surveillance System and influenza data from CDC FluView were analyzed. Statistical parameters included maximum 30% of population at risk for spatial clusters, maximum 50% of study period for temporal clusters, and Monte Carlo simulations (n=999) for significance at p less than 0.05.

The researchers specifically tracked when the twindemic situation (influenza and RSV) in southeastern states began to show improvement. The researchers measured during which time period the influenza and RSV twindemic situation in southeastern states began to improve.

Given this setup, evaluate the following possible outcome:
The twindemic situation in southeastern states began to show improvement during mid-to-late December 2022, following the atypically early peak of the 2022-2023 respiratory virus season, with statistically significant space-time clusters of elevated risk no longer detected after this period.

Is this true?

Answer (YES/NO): NO